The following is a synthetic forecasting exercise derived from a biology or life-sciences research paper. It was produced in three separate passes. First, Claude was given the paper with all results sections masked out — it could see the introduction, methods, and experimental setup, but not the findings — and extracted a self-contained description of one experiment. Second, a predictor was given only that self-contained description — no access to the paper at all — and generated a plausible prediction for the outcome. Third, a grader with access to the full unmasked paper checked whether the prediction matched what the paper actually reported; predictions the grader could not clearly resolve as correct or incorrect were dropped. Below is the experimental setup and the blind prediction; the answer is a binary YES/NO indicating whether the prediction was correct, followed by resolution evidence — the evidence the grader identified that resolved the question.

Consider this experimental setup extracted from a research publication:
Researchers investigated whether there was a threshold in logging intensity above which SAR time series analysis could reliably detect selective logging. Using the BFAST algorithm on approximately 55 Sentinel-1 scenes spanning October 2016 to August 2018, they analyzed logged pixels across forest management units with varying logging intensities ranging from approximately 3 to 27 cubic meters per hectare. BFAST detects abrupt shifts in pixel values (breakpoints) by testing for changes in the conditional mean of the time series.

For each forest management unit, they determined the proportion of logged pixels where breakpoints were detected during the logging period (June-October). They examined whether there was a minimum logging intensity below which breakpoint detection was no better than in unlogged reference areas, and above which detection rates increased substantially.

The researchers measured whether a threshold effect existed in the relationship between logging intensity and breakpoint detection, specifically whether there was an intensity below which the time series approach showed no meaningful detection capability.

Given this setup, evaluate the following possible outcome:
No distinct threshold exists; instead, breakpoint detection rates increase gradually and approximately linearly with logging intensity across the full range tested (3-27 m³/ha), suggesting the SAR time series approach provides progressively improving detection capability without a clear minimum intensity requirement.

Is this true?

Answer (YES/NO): NO